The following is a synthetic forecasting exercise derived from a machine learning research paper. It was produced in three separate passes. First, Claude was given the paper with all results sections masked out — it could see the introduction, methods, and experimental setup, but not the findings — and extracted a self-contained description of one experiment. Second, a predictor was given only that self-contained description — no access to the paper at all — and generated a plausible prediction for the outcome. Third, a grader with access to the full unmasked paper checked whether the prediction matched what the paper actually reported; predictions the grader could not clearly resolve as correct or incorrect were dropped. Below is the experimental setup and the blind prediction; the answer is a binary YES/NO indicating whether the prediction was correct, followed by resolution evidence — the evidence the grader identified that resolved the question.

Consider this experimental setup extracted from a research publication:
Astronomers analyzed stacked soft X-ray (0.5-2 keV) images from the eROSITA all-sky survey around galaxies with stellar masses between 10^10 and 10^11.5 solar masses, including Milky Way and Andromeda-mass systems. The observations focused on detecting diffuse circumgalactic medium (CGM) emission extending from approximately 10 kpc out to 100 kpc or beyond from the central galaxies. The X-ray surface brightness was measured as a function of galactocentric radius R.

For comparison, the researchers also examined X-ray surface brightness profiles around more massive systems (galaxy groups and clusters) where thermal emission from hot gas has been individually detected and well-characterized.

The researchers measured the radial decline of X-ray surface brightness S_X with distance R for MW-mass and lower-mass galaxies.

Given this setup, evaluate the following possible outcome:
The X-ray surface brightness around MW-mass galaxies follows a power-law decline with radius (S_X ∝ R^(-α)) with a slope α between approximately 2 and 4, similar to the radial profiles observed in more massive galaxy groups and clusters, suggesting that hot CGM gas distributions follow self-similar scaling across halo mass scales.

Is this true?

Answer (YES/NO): NO